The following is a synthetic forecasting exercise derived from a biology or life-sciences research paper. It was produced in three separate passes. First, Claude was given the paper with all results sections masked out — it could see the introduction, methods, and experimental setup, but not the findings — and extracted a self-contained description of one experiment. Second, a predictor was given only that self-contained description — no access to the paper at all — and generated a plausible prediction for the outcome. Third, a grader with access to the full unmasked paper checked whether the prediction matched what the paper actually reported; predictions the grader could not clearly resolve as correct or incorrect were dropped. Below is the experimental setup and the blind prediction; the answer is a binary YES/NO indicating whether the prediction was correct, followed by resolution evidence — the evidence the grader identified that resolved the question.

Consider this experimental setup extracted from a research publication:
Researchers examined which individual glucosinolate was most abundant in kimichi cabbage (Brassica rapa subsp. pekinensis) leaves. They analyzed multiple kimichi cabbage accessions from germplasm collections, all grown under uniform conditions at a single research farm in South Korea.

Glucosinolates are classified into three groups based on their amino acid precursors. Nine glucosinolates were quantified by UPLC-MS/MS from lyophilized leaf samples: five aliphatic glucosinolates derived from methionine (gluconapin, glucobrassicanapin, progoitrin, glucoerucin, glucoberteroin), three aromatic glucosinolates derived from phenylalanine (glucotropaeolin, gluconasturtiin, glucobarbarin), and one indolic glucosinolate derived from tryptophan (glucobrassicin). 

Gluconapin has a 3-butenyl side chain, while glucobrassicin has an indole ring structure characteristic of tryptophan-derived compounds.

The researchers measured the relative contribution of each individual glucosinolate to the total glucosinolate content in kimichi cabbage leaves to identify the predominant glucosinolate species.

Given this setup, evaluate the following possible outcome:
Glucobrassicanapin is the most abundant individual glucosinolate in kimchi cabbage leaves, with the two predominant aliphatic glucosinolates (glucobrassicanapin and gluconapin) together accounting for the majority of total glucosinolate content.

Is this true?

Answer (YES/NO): NO